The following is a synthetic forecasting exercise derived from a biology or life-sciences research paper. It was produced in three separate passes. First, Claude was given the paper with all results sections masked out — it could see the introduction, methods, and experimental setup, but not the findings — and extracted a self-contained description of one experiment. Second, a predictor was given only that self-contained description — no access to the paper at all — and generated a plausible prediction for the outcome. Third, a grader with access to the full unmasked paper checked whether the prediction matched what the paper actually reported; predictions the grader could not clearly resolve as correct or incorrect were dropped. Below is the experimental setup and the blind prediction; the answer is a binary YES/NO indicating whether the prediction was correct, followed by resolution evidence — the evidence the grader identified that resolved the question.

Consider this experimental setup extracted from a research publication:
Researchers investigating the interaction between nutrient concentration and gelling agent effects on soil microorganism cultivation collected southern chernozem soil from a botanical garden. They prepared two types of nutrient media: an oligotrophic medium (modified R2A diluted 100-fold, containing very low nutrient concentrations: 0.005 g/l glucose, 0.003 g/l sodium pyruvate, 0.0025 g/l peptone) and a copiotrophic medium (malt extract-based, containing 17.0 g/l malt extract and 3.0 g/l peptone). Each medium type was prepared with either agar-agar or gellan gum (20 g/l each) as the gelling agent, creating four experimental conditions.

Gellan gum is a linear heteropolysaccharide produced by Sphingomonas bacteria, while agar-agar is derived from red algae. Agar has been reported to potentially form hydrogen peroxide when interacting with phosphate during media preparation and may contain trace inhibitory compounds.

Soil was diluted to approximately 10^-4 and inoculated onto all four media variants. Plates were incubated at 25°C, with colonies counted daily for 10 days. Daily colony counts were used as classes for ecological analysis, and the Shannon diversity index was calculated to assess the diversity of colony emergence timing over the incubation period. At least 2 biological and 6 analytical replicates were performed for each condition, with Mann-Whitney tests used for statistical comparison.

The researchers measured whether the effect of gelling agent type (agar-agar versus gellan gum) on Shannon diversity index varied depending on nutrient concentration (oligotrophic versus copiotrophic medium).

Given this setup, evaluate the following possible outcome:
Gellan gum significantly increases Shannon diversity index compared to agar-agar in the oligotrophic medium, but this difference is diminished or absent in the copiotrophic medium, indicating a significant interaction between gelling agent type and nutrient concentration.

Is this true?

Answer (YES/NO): YES